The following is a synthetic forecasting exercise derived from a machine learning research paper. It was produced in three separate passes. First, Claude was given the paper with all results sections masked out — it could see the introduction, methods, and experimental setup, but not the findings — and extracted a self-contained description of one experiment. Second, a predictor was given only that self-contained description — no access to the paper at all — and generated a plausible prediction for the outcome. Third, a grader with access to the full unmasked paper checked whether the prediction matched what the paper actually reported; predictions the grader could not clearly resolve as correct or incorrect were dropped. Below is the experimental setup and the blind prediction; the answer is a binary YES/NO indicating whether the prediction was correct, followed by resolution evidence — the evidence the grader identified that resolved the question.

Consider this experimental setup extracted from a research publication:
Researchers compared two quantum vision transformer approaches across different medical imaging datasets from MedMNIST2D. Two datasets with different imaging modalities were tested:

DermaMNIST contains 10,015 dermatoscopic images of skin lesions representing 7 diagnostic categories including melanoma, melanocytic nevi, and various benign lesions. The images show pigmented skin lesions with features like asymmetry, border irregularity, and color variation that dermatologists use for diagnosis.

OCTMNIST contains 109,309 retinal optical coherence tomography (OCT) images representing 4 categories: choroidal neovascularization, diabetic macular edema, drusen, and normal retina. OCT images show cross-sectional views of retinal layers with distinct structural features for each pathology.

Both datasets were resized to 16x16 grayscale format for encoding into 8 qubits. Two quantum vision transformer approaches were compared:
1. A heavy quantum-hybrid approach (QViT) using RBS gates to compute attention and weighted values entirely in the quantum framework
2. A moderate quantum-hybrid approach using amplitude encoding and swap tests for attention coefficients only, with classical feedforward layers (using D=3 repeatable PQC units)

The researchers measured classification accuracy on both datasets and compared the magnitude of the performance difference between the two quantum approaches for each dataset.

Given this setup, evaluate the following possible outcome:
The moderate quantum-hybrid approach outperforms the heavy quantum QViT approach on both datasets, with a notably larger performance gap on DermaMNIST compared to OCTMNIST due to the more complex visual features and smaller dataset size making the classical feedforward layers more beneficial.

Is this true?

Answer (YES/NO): YES